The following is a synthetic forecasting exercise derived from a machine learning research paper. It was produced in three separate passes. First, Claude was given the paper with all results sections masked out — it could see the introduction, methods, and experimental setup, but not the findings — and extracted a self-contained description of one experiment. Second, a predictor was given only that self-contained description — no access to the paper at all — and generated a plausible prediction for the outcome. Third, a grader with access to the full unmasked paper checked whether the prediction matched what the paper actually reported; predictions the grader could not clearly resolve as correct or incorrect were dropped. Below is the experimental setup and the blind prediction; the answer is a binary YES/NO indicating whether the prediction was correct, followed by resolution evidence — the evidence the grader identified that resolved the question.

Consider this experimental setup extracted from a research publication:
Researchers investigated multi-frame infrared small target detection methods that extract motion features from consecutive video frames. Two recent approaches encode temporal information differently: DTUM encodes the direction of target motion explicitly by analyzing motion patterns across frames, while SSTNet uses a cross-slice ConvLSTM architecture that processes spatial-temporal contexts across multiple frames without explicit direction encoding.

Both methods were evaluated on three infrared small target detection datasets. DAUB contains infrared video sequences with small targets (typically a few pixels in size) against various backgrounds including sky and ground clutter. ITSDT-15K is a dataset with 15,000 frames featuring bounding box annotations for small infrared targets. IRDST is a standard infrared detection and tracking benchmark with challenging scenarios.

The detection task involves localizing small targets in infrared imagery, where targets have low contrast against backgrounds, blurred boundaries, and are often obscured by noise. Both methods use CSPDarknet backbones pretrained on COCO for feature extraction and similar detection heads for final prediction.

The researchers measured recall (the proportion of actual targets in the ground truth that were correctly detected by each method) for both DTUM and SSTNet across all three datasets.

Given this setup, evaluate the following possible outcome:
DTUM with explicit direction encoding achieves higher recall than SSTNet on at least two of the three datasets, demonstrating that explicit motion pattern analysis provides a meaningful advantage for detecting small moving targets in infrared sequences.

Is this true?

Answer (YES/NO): YES